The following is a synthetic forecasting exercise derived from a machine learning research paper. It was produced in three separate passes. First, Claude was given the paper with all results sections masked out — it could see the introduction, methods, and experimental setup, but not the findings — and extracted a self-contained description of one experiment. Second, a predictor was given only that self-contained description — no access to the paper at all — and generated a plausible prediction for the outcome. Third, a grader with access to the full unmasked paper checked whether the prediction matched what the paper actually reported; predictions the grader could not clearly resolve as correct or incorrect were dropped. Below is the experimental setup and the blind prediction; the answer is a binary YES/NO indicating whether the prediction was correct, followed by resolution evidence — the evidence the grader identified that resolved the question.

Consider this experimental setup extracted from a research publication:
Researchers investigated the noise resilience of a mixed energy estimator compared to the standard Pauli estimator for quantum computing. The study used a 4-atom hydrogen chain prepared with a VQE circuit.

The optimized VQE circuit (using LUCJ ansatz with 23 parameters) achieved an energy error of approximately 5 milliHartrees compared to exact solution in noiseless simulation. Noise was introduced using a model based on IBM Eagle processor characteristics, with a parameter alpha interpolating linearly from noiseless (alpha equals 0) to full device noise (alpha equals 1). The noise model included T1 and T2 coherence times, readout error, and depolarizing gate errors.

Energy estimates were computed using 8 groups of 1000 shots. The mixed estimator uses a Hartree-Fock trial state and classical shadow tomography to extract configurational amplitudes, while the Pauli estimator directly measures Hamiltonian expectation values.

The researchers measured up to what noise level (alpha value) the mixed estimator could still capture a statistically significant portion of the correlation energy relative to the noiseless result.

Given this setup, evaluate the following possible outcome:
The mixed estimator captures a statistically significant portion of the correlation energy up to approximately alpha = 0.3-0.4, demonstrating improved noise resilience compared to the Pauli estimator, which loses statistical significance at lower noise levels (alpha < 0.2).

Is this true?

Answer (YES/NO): NO